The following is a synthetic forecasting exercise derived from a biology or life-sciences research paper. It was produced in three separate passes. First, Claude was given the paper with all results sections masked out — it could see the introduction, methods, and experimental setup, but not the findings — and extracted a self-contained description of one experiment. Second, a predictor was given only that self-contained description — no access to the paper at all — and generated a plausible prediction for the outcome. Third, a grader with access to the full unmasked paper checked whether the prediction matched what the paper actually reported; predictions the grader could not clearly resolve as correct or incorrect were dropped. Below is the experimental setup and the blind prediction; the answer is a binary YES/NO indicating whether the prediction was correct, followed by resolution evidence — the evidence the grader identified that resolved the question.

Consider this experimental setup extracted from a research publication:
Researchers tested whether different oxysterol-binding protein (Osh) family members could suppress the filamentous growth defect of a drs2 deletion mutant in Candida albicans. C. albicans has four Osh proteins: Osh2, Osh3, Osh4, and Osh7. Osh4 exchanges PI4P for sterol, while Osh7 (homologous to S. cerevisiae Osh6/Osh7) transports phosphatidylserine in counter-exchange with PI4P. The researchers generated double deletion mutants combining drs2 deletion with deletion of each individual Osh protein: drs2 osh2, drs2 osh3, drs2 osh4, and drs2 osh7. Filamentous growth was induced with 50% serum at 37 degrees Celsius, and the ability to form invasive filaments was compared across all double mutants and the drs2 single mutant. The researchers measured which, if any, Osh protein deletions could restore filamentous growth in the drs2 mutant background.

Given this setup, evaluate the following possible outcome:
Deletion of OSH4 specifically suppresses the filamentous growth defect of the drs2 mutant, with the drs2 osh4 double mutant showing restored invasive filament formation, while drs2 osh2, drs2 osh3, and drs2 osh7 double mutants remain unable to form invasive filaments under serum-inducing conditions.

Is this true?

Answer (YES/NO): YES